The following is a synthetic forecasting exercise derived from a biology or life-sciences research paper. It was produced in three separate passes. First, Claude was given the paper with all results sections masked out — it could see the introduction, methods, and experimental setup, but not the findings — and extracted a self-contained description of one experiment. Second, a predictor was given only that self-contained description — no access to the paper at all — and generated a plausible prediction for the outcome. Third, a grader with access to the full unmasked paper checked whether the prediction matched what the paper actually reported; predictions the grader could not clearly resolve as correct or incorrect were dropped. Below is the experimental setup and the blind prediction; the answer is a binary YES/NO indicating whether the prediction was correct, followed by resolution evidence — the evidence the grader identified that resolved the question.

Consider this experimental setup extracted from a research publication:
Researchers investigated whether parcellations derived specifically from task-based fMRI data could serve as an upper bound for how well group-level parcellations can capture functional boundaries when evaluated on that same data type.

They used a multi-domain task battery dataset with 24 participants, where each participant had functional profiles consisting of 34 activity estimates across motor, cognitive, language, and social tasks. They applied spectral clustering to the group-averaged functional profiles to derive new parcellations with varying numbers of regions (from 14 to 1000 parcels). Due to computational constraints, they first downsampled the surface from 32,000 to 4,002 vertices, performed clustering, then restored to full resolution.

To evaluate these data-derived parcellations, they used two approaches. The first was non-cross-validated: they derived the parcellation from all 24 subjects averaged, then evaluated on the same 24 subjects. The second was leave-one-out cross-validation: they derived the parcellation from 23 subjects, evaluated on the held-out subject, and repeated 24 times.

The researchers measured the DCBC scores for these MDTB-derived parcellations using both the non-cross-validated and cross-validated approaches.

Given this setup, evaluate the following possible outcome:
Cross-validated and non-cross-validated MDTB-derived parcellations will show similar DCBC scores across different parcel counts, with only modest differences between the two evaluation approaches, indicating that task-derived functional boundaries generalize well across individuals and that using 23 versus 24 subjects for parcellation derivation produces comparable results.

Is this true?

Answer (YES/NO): NO